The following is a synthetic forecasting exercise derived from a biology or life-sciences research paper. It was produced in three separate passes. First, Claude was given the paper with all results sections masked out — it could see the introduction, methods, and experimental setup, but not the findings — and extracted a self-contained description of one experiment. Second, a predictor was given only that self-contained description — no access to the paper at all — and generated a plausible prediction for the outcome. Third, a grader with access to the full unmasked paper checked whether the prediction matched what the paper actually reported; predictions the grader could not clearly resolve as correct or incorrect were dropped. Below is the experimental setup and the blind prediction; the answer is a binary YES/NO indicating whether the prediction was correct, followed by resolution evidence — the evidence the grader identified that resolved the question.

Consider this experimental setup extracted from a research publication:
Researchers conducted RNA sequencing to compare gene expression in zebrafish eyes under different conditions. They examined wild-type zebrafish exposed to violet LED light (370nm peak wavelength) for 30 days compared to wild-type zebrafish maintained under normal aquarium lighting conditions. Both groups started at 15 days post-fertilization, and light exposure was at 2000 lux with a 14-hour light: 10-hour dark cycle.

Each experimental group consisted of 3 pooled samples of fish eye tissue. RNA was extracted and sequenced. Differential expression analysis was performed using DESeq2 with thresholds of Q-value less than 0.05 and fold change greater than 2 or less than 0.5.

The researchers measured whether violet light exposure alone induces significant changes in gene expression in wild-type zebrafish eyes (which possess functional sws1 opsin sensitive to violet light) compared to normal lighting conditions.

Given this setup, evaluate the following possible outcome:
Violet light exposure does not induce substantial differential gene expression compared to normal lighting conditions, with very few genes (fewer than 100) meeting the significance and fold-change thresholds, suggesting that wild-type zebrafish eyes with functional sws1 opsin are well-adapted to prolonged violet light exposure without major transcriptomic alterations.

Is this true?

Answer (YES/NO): NO